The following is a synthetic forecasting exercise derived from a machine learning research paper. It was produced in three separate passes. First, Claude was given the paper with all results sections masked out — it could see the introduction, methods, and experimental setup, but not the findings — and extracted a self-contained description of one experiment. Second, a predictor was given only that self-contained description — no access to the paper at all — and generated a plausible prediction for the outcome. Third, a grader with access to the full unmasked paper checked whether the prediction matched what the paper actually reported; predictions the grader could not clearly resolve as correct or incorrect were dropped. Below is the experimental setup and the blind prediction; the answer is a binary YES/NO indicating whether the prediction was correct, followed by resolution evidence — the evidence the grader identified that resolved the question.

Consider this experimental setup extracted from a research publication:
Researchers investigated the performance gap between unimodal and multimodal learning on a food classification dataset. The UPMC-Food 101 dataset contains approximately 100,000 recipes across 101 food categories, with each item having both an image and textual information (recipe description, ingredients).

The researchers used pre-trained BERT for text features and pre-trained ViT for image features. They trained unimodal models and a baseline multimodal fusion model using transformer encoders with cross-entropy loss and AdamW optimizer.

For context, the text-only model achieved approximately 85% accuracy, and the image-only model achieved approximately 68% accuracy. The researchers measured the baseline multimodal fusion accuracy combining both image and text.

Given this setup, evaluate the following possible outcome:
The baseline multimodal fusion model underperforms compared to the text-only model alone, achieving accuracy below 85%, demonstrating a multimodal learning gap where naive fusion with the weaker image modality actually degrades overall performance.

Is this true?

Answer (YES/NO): NO